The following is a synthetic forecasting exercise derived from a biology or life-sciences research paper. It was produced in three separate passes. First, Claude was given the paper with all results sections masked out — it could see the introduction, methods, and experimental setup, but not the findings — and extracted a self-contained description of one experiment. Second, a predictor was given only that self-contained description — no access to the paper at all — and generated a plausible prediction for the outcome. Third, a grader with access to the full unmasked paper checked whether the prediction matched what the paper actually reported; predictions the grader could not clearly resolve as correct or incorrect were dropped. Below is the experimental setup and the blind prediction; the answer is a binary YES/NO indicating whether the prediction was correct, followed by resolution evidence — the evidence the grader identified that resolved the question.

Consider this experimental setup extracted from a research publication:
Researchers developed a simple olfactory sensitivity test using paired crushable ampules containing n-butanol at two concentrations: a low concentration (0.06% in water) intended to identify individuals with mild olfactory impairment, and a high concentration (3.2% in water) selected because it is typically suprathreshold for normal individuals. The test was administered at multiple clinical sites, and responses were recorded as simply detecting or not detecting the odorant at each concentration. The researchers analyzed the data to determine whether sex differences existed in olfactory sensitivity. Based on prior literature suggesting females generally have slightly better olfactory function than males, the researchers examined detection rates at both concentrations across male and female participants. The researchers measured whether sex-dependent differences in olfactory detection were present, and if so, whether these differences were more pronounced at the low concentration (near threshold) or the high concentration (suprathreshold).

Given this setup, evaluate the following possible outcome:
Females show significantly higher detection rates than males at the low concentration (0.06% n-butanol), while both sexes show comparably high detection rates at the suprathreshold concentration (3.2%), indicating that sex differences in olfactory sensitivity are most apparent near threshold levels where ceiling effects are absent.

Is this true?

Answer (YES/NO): NO